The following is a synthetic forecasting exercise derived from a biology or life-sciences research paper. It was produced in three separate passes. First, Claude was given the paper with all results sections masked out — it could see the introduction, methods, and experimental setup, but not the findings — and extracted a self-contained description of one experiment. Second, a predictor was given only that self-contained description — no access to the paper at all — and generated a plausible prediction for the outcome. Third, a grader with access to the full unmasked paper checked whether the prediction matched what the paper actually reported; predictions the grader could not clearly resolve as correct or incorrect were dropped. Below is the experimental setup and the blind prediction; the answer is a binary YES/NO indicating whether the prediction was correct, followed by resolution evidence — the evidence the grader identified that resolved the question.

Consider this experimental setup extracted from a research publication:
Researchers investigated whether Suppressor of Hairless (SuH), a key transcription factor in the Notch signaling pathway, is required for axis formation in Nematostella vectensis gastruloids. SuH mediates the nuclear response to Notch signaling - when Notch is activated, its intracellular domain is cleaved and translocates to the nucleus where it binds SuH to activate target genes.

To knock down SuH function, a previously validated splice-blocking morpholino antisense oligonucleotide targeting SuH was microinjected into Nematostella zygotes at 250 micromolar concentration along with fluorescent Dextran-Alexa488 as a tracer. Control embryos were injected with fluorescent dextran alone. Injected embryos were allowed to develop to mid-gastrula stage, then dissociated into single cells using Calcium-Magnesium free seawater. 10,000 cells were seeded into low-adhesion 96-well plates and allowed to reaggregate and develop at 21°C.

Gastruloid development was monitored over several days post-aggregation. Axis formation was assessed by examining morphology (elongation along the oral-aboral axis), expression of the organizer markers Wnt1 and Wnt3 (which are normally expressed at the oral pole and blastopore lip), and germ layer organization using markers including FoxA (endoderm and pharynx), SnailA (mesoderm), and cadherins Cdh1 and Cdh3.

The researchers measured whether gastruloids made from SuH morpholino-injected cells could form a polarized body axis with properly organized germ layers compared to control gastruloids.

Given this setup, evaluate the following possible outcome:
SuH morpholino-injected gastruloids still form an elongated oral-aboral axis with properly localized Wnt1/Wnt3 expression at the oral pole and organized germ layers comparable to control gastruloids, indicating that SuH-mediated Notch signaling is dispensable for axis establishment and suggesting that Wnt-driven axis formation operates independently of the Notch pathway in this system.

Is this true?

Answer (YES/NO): NO